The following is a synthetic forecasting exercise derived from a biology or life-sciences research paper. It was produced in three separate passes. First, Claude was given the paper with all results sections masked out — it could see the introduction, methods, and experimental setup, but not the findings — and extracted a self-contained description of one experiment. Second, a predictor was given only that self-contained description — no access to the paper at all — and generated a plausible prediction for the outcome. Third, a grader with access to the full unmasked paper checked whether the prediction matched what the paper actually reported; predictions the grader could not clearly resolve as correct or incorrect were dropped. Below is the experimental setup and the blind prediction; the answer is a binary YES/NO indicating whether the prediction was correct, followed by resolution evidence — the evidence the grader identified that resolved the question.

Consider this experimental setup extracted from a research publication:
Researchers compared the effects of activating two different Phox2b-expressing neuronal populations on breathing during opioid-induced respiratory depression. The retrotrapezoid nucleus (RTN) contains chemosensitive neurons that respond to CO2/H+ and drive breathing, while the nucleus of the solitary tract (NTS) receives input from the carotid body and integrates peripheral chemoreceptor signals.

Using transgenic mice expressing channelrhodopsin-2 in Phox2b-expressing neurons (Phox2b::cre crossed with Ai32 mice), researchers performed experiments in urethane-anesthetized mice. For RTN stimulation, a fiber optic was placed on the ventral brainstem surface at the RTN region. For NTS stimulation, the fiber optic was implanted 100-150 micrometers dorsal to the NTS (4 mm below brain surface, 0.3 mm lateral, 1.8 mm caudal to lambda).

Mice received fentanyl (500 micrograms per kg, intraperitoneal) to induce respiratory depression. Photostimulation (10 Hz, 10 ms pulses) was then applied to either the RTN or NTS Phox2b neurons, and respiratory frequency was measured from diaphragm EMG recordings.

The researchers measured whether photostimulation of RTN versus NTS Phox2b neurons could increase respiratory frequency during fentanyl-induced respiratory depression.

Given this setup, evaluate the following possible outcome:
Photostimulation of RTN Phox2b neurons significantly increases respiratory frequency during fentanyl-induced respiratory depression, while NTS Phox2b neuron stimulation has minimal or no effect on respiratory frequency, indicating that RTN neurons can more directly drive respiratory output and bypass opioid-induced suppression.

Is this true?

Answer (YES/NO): NO